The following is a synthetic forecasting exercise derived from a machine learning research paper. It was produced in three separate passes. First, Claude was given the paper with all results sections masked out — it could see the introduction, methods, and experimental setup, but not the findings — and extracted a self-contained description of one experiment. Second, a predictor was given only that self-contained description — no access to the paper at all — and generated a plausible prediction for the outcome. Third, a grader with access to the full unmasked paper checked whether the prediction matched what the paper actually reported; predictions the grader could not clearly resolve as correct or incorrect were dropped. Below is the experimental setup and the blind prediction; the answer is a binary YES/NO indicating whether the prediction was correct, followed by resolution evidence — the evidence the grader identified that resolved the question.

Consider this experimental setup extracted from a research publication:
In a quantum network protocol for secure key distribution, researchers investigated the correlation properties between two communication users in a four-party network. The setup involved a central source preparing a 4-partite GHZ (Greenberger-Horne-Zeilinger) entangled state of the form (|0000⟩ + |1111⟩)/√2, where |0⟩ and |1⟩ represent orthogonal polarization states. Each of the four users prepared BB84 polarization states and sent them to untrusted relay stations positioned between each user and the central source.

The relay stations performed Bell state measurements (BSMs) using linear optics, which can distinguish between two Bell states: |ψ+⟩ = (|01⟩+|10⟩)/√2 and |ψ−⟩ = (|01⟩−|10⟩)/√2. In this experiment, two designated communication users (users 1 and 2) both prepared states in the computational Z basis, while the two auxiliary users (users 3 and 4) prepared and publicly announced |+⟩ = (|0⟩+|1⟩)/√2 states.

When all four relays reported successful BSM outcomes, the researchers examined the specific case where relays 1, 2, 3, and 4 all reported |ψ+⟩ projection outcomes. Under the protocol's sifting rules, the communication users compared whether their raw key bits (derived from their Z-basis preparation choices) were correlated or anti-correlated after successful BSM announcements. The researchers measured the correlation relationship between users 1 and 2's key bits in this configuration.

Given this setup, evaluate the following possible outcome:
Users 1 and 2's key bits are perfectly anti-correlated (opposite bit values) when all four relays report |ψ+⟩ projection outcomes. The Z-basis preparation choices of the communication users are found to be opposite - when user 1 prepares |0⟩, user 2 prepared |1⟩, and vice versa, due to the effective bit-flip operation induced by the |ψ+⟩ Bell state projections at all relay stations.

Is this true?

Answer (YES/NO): NO